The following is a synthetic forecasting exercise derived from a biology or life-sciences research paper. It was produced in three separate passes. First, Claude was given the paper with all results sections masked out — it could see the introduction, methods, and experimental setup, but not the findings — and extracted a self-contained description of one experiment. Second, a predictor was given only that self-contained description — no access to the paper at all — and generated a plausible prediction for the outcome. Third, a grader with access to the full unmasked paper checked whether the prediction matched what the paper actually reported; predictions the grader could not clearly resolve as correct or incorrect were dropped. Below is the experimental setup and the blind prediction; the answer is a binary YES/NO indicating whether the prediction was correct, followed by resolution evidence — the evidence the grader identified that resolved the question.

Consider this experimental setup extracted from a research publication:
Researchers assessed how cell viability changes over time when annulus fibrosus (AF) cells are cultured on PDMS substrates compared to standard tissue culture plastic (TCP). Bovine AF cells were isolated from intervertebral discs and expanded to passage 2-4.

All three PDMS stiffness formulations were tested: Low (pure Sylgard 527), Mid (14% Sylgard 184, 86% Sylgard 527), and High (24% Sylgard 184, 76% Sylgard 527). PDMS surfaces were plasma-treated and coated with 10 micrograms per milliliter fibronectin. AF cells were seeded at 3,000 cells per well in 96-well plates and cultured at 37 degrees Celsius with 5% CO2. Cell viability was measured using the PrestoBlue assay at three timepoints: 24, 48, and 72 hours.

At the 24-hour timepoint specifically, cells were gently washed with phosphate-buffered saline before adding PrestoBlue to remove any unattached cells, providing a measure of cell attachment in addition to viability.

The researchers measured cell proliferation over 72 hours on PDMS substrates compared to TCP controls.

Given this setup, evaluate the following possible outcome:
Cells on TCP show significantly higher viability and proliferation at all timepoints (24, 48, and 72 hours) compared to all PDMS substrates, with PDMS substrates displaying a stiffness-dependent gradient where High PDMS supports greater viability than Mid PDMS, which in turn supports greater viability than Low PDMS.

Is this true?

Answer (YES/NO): NO